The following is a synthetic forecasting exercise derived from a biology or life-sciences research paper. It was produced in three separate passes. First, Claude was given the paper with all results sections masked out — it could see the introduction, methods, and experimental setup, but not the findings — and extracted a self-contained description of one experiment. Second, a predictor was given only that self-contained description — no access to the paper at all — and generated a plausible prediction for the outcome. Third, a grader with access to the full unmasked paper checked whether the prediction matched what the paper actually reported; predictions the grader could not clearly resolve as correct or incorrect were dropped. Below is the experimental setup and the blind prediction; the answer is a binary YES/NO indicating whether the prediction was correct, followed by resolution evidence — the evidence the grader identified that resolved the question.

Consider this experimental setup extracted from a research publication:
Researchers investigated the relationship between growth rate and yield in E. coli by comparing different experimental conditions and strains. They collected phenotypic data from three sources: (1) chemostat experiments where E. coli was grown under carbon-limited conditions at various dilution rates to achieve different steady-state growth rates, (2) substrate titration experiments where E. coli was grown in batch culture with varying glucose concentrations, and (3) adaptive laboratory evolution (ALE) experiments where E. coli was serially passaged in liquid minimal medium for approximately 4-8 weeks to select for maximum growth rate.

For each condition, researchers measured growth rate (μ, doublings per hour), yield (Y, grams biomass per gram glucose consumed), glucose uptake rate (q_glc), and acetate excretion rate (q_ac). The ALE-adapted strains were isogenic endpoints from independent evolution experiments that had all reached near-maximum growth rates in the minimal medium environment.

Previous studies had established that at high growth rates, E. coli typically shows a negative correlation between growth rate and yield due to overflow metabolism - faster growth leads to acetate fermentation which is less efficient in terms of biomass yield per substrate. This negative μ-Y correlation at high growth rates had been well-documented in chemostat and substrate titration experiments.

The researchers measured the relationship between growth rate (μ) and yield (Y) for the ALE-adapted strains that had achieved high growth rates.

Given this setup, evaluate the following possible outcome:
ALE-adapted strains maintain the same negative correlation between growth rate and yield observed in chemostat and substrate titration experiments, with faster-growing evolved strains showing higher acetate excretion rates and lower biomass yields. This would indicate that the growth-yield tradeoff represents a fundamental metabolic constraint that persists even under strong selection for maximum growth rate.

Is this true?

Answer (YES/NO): NO